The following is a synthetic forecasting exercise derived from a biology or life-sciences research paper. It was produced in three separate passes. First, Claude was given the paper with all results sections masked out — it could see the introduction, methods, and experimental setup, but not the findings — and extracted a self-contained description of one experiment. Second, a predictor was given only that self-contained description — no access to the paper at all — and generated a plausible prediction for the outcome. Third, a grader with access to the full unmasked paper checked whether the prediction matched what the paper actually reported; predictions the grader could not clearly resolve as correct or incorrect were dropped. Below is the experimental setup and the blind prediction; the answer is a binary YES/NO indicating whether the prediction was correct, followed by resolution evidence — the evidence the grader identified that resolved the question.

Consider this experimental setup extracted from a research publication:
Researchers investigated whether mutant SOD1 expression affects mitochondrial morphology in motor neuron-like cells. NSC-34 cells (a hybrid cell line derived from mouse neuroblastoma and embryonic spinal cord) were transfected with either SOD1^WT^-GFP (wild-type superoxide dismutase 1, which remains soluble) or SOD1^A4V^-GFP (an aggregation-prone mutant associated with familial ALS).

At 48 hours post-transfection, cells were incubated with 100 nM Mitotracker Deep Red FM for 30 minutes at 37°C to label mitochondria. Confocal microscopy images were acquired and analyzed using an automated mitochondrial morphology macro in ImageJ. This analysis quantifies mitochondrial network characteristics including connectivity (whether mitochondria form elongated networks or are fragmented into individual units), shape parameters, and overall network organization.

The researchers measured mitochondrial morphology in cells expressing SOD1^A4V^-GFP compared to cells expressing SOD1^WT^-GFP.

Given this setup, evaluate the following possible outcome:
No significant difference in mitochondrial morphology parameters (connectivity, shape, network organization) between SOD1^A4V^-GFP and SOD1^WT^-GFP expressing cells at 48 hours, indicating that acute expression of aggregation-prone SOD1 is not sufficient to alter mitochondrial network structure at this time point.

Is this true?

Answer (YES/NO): NO